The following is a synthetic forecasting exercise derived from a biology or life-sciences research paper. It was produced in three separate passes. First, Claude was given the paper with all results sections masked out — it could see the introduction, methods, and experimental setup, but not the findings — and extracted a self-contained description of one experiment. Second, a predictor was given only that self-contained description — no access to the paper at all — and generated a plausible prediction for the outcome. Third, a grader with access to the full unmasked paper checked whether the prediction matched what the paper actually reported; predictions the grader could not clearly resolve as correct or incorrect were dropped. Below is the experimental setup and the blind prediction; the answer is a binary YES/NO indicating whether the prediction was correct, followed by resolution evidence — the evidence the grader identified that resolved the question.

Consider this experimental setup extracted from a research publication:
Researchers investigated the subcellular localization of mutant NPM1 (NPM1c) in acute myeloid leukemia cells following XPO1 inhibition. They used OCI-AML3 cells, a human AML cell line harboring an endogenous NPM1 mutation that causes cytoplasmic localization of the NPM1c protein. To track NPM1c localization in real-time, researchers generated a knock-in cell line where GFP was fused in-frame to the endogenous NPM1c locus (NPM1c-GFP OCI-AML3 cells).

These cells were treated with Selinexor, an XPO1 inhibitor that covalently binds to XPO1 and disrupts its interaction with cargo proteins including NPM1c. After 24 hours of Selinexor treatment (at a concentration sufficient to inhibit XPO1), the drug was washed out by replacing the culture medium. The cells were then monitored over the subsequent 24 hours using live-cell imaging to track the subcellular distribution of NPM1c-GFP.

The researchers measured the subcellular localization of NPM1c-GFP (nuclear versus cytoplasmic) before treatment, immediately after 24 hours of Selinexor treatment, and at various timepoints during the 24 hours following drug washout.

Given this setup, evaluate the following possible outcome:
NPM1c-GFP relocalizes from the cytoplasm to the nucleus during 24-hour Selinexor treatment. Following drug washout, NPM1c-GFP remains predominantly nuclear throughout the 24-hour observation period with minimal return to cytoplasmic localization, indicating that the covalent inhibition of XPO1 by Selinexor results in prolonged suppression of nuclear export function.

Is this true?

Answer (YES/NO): NO